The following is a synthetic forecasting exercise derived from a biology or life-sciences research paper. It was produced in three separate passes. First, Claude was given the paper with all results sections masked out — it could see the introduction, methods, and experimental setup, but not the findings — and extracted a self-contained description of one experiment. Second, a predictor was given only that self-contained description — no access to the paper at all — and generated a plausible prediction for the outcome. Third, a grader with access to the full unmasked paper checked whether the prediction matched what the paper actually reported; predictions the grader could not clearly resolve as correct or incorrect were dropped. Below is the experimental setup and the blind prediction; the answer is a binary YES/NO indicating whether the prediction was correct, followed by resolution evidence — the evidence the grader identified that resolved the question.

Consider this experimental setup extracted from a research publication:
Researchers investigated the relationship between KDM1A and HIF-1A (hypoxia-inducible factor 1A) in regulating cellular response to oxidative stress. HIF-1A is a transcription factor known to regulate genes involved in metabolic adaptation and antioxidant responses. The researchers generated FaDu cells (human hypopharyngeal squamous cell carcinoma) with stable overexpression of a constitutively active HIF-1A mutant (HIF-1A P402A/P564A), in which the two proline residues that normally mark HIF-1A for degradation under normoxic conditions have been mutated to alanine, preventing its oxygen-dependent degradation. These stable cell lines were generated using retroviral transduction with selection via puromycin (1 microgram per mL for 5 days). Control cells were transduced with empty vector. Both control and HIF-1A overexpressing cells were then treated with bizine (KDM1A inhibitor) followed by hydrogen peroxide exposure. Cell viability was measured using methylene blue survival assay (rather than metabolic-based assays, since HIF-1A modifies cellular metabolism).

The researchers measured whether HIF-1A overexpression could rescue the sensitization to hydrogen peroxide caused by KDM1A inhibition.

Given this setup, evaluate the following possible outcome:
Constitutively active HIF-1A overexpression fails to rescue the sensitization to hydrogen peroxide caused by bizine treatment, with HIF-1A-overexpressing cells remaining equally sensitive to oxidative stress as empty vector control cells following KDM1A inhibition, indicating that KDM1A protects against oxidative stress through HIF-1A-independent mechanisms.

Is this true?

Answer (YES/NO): NO